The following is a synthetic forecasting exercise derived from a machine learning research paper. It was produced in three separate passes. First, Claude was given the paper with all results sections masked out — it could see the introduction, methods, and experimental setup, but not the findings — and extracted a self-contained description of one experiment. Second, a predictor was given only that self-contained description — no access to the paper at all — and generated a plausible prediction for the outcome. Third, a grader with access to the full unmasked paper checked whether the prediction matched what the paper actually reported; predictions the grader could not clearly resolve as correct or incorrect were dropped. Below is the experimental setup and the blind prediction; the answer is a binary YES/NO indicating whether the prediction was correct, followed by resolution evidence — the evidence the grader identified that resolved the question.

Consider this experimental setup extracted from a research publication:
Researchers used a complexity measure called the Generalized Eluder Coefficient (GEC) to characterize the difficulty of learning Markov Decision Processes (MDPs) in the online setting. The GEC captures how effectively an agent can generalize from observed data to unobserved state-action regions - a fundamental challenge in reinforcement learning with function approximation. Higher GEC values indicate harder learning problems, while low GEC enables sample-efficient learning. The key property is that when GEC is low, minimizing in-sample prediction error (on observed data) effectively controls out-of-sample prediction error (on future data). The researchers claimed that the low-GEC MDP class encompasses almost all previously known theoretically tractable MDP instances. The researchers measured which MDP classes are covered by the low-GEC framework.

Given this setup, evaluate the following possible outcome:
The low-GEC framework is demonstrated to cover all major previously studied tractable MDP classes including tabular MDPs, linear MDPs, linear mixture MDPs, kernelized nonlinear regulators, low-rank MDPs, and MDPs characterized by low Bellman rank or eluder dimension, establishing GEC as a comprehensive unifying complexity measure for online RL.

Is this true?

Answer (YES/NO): NO